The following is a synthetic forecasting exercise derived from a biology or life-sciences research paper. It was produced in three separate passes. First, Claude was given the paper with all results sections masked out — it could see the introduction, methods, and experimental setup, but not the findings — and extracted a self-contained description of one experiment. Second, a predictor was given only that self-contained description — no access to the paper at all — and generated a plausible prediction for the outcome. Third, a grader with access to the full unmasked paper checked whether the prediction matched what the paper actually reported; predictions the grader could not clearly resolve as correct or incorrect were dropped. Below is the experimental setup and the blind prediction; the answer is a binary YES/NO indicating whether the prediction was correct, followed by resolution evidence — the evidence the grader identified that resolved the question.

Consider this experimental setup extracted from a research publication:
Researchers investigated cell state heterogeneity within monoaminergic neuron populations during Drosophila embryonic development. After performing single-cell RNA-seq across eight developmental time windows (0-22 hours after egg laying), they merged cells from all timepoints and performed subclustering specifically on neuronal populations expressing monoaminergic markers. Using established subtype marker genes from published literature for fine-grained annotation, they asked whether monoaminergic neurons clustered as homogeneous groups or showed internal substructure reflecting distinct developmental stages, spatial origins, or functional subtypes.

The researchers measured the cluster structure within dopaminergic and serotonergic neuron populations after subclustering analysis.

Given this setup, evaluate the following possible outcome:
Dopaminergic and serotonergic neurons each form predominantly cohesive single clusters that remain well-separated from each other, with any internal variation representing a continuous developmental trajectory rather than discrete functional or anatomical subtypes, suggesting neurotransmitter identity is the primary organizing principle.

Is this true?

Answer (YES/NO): NO